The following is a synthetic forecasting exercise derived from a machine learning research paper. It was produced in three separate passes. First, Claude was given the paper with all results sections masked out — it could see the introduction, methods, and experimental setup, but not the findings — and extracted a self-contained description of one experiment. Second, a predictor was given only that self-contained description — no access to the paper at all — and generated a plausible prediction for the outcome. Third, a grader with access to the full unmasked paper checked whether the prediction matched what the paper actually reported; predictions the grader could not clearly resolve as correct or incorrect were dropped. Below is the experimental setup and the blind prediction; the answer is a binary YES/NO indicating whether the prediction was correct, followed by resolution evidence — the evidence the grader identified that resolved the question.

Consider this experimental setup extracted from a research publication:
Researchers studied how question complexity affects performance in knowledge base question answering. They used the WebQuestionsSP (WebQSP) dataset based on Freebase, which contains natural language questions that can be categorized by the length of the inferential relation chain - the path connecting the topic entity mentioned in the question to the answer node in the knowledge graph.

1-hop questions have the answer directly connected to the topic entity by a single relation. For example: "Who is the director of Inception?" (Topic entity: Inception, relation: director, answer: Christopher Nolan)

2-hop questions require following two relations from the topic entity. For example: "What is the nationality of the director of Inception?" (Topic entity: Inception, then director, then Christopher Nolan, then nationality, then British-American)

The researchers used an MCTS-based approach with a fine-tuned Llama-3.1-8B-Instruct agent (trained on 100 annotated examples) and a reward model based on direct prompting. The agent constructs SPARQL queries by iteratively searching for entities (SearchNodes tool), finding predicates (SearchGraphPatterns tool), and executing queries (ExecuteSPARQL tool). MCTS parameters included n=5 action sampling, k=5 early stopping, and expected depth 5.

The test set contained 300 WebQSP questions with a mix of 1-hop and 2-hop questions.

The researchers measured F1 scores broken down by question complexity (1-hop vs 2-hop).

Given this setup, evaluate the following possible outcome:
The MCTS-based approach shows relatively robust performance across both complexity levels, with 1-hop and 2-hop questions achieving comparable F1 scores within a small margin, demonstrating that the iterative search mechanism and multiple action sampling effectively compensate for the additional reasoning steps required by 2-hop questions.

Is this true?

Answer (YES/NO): YES